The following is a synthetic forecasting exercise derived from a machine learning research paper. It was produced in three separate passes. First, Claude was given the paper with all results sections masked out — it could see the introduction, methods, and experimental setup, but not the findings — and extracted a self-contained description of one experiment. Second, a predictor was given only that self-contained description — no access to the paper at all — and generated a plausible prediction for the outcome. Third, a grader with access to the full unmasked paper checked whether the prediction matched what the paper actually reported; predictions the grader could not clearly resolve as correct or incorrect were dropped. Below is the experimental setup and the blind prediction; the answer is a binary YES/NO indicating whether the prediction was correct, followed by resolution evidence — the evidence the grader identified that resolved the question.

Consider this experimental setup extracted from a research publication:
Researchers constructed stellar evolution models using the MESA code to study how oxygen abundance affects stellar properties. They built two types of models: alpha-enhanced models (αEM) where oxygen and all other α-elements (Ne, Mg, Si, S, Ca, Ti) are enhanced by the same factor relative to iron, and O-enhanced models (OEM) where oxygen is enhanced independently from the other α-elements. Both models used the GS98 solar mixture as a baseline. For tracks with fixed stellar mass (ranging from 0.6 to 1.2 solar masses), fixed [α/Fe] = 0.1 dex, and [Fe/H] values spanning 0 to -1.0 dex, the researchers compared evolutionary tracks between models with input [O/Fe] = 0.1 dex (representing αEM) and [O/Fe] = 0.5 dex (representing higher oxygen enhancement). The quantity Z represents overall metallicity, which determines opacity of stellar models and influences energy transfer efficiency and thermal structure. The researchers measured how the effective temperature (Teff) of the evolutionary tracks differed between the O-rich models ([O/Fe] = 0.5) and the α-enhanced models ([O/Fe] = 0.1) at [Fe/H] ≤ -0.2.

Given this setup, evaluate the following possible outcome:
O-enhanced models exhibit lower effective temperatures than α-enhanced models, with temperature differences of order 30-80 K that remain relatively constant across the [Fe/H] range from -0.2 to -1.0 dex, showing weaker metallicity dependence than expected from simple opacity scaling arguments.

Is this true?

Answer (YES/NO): NO